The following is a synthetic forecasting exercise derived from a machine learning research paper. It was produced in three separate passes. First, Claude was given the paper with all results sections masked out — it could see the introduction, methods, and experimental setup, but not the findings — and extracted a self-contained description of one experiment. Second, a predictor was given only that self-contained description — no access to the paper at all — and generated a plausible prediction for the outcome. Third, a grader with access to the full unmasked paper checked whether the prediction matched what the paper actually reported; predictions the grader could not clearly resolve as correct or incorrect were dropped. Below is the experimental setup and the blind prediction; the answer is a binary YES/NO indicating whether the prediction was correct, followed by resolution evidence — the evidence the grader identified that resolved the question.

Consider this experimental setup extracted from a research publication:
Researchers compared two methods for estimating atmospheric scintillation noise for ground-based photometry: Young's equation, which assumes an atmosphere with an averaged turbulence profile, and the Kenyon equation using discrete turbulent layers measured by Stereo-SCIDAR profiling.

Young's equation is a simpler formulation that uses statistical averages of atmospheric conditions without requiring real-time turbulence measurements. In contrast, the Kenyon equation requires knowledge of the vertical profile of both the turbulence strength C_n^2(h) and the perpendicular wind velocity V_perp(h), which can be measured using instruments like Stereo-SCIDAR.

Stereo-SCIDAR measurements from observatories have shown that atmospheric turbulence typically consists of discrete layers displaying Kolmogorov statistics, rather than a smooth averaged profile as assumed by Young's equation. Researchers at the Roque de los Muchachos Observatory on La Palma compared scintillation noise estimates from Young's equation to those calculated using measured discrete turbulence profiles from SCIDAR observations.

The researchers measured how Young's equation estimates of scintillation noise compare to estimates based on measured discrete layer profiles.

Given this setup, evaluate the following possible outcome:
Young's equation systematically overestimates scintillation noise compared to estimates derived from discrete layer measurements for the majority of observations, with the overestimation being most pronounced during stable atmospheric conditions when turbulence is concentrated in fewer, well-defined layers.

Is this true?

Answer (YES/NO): NO